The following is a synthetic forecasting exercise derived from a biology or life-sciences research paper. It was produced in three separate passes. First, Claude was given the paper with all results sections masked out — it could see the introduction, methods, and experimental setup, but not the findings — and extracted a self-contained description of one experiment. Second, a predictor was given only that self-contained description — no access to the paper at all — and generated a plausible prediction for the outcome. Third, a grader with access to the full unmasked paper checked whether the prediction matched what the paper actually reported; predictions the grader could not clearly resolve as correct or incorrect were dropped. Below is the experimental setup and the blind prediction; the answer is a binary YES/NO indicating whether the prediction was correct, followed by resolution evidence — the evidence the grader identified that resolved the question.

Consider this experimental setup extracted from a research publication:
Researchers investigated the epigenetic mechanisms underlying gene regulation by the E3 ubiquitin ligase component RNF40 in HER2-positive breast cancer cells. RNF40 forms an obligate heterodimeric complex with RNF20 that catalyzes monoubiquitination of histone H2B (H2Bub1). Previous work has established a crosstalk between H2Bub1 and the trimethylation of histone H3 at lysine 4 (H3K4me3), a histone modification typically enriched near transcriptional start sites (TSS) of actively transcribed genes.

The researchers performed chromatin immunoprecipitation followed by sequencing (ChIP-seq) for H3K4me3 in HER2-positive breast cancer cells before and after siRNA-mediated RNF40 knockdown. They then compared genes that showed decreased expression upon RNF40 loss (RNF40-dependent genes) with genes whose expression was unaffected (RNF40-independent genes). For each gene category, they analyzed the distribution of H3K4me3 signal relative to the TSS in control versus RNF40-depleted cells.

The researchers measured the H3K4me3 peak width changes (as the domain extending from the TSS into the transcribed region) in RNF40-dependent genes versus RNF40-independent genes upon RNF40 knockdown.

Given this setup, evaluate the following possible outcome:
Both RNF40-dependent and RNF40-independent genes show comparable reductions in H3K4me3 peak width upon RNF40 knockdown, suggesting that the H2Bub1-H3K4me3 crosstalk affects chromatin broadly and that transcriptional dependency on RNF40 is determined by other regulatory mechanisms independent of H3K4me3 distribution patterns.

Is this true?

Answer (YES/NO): NO